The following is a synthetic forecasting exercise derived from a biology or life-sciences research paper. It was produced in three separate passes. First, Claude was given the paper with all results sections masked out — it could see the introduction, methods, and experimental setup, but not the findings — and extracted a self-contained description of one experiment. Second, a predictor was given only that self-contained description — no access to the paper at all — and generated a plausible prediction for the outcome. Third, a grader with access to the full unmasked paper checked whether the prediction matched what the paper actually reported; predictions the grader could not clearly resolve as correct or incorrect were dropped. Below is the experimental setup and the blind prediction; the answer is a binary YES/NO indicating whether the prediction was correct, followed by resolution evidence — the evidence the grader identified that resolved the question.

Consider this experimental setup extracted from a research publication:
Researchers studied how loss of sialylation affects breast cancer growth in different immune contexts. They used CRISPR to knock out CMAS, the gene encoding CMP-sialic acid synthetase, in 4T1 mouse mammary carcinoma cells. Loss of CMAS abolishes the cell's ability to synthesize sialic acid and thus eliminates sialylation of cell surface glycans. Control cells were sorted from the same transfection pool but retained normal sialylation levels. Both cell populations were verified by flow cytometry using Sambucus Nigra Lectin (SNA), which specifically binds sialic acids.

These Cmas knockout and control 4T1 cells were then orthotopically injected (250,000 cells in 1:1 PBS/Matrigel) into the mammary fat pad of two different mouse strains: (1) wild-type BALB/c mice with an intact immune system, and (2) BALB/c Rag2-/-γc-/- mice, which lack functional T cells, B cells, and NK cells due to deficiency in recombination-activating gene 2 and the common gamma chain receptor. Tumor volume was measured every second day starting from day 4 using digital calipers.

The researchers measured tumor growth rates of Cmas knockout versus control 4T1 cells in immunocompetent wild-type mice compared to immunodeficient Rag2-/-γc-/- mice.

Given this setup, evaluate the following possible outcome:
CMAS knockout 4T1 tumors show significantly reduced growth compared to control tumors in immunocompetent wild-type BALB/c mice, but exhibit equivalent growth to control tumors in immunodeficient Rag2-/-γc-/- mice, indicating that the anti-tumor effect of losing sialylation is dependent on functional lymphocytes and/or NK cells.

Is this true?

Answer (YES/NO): YES